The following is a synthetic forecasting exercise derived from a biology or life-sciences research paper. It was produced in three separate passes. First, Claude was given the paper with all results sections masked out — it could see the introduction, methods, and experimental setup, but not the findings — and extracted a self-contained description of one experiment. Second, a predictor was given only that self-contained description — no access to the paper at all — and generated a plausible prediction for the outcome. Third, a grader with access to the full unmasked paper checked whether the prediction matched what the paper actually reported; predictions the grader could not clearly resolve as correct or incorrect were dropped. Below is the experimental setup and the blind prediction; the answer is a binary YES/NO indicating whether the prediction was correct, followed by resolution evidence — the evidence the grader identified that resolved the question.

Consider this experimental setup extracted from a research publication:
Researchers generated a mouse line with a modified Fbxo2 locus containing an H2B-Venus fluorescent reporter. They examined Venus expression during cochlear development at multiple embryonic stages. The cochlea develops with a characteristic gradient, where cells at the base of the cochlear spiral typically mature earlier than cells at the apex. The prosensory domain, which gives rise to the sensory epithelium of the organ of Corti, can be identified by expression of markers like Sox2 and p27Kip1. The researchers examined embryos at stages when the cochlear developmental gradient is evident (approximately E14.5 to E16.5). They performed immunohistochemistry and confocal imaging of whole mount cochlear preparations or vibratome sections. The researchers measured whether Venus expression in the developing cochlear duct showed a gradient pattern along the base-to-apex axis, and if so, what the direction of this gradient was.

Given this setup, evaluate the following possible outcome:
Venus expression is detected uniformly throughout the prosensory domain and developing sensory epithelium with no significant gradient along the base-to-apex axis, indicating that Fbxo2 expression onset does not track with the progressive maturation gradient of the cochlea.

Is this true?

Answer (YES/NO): NO